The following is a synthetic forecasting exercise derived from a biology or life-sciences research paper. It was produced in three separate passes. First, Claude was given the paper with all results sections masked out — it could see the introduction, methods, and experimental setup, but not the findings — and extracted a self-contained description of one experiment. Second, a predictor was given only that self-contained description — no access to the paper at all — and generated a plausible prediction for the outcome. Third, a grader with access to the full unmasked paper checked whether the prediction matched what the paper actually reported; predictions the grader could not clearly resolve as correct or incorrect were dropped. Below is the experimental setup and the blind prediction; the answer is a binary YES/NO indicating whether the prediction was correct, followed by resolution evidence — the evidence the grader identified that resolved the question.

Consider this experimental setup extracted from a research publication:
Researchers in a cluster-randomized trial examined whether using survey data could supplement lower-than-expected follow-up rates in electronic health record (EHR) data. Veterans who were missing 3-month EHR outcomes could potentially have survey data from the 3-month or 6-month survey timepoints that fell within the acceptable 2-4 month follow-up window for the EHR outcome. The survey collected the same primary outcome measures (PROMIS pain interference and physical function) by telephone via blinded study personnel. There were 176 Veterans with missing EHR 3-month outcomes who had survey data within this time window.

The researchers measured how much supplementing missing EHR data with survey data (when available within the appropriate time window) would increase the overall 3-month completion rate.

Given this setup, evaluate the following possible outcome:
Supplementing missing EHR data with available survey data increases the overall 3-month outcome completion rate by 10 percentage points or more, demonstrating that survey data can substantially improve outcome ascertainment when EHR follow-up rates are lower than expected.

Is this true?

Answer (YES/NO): YES